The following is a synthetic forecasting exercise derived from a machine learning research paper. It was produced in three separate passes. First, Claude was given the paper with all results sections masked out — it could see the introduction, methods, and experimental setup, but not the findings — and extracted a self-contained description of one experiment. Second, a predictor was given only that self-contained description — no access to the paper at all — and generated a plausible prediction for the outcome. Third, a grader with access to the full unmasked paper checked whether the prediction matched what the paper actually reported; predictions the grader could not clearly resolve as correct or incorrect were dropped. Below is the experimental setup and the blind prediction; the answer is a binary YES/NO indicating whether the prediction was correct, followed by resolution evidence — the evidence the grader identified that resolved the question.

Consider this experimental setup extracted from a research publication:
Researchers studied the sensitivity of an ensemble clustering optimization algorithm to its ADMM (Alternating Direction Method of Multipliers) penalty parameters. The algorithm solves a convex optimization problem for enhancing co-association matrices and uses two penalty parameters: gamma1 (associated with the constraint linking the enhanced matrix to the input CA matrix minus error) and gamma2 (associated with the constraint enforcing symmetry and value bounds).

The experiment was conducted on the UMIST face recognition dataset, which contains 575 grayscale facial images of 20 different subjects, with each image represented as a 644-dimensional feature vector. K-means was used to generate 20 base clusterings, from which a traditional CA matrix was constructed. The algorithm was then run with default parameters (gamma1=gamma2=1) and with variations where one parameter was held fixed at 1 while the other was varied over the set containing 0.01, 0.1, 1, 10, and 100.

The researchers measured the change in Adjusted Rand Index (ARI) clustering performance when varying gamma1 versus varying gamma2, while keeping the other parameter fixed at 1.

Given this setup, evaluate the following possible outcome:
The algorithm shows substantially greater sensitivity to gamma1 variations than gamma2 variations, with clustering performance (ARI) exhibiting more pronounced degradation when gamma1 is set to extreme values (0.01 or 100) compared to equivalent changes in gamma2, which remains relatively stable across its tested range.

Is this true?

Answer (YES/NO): NO